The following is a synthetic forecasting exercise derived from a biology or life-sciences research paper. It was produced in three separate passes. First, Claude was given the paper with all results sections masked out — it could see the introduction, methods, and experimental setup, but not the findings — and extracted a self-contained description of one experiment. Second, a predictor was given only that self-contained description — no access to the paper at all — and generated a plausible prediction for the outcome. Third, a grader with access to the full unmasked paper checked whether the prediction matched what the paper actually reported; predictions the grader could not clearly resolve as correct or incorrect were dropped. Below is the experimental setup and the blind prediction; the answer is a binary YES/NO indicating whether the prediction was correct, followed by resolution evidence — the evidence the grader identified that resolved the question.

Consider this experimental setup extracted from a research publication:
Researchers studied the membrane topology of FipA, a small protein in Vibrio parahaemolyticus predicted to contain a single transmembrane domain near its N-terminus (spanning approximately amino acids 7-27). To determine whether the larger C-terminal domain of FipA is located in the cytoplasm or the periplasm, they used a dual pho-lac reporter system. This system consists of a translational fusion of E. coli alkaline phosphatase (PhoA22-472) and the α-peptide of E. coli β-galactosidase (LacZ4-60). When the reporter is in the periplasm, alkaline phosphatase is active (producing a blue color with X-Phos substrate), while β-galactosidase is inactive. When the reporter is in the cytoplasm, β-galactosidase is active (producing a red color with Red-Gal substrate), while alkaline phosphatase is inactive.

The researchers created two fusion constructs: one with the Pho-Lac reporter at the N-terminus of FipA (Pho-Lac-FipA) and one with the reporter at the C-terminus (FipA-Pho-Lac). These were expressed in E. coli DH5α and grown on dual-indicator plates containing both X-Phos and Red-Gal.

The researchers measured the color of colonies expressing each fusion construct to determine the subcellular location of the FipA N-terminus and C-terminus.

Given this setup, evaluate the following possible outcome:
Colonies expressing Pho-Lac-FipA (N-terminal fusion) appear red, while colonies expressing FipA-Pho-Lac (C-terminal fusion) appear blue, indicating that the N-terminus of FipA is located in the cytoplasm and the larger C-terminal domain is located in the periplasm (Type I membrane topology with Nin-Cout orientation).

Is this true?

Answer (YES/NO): NO